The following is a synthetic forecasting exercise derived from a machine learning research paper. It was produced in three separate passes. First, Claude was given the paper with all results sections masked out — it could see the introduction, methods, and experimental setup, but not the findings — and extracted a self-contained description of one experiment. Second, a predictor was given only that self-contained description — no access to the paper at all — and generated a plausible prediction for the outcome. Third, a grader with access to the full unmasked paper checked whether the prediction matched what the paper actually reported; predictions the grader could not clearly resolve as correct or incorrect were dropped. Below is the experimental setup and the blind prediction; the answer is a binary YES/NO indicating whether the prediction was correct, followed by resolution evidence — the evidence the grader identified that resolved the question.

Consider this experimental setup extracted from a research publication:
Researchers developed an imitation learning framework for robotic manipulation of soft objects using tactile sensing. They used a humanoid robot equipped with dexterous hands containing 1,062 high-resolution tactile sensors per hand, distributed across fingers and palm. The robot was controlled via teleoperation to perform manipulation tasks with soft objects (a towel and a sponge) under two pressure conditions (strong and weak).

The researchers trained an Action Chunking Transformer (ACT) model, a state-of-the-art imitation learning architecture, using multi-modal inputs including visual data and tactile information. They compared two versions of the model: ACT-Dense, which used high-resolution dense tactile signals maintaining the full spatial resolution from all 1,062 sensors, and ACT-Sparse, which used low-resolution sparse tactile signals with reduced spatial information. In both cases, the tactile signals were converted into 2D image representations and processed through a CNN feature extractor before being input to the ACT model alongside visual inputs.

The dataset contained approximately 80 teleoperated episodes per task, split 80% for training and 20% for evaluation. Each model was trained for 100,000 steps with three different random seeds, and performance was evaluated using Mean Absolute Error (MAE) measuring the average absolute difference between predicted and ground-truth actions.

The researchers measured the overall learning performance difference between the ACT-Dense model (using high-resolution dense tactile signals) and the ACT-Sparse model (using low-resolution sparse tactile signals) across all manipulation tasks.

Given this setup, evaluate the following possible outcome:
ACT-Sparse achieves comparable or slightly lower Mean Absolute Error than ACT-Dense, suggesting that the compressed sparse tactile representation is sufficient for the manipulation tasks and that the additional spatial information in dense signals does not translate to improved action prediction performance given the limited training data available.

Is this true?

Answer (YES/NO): NO